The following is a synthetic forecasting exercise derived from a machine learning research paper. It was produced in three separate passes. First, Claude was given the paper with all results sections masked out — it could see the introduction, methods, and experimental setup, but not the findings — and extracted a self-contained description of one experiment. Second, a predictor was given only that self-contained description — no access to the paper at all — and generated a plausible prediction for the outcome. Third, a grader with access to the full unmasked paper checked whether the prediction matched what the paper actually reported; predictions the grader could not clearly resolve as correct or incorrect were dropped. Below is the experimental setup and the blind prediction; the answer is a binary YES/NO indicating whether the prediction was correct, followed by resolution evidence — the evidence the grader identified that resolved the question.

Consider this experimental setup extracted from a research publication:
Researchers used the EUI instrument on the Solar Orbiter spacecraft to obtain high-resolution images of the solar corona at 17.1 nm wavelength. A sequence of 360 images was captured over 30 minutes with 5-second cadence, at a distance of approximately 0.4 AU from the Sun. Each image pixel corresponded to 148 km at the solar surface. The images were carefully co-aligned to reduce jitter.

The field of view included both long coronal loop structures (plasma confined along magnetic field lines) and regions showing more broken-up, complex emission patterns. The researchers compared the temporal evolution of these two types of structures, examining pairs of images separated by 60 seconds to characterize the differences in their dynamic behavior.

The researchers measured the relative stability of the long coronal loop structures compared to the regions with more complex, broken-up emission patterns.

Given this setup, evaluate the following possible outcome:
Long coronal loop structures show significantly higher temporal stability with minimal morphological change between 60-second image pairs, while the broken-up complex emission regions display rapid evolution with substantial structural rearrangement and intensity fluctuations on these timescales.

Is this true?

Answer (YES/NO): YES